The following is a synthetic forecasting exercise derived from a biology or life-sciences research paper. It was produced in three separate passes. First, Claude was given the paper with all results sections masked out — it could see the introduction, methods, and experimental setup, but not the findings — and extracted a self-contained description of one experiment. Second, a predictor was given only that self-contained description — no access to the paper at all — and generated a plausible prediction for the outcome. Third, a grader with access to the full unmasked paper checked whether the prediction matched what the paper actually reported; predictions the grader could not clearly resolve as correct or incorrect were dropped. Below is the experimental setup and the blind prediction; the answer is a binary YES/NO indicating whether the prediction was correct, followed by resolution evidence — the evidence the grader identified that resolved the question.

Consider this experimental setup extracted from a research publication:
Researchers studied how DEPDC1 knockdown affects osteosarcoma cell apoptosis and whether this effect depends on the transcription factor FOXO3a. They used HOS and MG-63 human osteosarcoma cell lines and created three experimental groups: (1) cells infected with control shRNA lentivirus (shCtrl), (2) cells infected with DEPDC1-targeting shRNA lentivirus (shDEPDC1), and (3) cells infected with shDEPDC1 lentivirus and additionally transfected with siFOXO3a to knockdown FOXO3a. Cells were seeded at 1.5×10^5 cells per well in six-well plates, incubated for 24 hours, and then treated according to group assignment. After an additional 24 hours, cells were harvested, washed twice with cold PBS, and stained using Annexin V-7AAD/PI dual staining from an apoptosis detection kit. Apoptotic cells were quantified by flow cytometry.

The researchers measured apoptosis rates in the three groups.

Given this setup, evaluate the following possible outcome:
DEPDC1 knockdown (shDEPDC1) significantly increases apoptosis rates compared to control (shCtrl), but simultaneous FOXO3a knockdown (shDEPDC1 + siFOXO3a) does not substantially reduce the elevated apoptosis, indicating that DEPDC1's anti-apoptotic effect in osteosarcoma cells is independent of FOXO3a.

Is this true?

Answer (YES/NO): NO